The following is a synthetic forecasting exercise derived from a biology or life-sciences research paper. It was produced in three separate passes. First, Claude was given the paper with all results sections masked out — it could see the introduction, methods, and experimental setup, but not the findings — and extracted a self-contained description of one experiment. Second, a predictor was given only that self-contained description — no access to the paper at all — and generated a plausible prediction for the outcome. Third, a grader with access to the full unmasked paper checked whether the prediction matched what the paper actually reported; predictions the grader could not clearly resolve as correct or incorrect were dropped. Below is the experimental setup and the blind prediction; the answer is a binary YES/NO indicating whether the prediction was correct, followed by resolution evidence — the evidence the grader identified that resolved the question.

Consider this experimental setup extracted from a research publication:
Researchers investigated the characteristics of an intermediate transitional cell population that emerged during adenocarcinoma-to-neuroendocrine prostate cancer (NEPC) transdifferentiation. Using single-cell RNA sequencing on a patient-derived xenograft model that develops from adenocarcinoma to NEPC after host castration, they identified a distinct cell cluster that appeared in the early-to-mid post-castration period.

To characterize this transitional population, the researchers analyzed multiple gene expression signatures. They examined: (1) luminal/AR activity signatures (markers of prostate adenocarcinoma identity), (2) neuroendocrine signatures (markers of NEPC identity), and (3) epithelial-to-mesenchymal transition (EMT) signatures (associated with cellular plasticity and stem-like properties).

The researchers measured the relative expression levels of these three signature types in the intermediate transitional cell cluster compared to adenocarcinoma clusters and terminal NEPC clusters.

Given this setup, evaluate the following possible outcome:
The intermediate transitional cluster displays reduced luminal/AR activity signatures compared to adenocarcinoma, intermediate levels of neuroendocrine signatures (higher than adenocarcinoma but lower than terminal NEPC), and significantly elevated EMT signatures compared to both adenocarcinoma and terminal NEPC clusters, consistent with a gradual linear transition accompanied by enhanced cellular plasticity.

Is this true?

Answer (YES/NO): YES